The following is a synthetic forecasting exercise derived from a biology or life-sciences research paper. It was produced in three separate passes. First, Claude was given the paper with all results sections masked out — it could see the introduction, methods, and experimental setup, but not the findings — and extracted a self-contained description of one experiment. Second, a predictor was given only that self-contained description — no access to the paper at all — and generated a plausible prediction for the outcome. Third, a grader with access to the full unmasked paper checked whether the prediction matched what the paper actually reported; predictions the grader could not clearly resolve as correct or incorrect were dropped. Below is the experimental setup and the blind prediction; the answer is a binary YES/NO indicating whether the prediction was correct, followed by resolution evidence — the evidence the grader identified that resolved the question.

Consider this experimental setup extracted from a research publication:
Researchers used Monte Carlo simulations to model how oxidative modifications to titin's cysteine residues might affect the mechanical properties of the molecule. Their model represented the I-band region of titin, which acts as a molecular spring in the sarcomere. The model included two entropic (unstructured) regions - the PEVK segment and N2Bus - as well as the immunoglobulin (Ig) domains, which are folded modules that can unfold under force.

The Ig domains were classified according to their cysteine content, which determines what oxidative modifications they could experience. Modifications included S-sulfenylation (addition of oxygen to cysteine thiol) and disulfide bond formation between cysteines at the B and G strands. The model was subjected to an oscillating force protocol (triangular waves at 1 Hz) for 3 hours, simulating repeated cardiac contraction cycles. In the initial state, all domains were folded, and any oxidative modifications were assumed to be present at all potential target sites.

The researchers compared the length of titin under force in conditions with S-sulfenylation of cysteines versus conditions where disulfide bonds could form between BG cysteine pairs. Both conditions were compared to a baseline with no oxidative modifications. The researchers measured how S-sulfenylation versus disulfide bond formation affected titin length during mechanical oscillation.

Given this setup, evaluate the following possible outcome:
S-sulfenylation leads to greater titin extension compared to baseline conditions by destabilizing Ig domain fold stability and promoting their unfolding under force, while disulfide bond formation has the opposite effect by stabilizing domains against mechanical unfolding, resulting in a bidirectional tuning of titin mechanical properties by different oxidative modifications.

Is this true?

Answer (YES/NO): NO